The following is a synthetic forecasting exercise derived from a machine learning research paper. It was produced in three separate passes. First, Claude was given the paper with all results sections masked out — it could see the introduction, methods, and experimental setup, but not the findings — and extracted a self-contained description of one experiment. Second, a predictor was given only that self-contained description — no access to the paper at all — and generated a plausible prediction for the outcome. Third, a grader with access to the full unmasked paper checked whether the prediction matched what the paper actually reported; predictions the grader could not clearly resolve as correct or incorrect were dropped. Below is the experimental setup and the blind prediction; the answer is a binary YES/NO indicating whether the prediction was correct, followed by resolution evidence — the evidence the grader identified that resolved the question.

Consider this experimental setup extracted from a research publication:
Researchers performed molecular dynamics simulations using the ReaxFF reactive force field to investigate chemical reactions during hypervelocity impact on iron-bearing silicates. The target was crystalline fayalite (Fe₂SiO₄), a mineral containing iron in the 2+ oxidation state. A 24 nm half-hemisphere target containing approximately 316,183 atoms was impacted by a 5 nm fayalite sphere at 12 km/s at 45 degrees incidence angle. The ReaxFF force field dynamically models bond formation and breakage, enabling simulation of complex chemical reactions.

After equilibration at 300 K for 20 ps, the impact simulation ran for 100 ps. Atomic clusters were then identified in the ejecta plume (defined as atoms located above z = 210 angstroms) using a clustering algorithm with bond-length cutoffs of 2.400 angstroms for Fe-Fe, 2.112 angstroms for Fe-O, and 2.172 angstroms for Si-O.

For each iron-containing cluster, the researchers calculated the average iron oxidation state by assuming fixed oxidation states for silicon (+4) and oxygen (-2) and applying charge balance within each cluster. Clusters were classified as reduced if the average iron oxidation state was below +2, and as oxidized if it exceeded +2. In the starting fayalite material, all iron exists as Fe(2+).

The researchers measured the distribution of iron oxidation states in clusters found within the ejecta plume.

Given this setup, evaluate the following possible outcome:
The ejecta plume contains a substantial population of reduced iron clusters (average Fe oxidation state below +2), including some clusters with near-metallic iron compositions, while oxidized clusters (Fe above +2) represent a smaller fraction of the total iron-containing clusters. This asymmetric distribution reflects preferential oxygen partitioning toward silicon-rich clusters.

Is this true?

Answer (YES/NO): NO